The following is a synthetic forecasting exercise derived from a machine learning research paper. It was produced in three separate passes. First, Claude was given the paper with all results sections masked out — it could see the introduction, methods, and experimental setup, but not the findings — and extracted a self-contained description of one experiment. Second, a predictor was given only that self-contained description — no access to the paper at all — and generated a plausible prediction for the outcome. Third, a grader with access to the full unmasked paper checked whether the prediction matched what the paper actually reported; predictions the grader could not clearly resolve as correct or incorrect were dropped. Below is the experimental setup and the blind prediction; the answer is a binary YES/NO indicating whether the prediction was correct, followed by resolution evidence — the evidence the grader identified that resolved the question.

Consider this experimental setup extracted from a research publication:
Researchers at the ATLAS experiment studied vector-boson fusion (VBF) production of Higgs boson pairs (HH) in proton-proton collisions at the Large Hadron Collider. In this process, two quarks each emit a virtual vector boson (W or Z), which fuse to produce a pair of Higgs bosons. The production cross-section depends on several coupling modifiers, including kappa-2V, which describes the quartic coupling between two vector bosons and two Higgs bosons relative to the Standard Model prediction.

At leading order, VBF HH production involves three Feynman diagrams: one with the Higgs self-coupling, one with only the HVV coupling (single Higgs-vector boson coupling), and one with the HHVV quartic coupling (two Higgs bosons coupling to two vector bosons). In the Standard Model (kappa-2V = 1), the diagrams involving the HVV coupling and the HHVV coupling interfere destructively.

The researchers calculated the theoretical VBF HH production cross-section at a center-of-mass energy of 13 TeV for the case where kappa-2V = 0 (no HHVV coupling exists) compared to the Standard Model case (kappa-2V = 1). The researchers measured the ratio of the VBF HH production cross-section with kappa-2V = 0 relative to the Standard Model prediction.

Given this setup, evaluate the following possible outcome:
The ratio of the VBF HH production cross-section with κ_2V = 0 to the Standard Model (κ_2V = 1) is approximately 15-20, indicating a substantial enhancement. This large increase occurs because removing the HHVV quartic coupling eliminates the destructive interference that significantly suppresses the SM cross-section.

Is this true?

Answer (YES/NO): YES